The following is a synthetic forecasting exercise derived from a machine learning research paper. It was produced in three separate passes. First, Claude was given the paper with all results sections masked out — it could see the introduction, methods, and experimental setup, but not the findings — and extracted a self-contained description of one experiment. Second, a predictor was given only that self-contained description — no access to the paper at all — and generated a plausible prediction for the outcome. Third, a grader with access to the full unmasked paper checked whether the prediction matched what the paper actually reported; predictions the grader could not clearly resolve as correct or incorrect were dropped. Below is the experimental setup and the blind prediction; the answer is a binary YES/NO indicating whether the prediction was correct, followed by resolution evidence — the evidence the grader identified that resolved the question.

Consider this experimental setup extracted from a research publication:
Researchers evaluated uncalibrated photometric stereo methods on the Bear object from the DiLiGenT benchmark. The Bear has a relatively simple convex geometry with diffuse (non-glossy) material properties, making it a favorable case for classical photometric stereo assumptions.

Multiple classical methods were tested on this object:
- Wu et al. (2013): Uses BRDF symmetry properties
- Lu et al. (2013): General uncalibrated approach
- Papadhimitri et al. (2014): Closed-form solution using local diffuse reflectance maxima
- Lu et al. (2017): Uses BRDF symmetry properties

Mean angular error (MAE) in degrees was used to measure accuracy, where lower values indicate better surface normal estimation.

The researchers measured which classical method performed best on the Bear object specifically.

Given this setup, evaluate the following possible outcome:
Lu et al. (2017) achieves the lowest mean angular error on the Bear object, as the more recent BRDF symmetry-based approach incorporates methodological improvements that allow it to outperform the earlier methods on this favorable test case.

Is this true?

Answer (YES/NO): NO